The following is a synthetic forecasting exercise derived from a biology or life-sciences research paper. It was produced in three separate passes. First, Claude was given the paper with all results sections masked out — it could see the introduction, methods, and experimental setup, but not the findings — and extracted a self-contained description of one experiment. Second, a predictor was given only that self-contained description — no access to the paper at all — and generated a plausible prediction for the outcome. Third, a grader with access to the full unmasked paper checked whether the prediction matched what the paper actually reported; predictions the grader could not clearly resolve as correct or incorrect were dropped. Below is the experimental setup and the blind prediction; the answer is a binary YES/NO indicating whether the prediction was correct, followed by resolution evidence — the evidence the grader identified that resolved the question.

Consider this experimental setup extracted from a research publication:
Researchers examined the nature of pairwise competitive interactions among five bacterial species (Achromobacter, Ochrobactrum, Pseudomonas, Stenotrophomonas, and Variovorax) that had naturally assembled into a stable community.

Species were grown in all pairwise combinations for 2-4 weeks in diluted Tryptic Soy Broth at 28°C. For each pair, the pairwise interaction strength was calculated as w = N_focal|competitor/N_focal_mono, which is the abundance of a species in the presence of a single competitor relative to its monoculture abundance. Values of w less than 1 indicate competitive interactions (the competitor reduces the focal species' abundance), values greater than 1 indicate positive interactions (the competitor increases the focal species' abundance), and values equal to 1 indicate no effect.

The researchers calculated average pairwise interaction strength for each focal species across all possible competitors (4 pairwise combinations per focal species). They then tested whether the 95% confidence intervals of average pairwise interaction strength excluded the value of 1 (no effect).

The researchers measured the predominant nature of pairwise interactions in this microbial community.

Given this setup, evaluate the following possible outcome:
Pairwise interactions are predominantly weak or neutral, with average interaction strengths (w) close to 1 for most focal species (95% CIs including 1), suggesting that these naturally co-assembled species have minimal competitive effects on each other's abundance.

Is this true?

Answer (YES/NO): NO